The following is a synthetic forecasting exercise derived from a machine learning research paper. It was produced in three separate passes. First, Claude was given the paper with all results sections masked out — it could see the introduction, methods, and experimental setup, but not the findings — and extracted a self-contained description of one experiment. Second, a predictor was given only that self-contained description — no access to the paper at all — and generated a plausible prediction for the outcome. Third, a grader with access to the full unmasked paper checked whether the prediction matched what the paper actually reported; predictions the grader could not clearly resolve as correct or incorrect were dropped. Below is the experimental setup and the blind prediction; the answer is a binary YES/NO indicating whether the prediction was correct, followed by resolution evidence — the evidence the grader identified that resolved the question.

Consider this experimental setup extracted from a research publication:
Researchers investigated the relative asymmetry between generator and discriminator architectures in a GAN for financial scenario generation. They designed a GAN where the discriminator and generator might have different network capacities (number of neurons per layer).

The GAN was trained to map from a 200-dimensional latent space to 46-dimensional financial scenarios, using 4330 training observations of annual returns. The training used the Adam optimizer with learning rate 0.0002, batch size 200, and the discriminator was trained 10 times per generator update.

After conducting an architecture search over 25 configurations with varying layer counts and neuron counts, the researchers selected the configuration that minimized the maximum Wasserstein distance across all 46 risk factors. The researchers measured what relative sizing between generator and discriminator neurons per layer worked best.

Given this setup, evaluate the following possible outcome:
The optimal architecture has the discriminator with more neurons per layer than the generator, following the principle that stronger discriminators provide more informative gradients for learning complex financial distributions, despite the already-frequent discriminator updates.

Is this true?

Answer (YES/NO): YES